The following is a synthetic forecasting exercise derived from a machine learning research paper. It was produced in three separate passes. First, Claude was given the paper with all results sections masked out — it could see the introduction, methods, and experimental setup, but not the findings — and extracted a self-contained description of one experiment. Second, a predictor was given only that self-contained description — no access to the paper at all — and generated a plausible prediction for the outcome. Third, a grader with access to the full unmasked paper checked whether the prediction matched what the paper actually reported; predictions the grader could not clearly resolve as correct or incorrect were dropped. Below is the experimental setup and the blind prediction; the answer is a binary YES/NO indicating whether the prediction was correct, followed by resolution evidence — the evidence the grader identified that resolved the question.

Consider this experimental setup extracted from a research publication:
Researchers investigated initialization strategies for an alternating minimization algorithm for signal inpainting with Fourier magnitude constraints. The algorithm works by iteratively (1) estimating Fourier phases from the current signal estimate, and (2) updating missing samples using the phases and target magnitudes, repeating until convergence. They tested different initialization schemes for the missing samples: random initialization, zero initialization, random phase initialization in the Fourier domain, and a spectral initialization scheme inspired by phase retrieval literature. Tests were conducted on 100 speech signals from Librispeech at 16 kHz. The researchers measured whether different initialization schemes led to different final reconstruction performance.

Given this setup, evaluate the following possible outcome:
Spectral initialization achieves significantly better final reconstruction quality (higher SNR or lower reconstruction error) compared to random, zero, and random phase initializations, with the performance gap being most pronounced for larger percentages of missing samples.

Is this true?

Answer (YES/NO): NO